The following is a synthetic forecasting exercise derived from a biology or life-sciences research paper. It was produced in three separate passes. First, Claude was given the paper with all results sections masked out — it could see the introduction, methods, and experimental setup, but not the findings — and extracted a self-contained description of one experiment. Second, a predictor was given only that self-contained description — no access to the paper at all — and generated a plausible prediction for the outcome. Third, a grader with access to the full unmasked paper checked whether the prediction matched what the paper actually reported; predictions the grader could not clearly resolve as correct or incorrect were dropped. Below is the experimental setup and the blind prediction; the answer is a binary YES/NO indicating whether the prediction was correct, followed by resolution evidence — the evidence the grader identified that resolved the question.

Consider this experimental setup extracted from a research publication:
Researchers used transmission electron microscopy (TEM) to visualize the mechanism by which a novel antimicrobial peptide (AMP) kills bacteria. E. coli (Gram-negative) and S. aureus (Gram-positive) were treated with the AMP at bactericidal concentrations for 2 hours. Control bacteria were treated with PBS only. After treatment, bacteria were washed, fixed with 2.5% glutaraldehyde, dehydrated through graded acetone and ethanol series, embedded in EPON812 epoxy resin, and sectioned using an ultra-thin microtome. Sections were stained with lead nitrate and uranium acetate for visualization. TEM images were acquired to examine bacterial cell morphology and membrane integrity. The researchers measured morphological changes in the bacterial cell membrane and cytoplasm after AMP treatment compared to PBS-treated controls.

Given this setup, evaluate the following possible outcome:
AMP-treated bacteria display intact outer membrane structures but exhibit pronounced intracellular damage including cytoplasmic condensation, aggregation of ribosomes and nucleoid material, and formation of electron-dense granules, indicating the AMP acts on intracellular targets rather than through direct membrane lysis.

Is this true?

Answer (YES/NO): NO